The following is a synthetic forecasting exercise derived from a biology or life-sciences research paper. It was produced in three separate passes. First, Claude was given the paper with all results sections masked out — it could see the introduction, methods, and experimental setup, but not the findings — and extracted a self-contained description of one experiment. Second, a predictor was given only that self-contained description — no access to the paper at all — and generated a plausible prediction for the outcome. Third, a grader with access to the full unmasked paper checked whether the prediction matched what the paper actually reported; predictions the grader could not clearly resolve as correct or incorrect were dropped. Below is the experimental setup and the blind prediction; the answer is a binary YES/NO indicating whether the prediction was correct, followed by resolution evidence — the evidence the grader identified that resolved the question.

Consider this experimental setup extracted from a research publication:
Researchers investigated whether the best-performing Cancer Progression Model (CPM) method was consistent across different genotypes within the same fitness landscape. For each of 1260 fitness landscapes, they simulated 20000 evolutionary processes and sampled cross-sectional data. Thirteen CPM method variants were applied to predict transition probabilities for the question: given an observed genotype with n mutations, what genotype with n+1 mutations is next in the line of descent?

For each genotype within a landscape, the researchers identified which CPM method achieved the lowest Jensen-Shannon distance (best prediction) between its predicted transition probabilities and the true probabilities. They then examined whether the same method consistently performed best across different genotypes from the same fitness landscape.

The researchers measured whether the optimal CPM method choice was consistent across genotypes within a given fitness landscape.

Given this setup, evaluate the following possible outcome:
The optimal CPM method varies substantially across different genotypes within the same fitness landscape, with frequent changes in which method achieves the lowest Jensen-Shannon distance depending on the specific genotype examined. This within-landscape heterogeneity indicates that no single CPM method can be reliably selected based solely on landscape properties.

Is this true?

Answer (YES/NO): YES